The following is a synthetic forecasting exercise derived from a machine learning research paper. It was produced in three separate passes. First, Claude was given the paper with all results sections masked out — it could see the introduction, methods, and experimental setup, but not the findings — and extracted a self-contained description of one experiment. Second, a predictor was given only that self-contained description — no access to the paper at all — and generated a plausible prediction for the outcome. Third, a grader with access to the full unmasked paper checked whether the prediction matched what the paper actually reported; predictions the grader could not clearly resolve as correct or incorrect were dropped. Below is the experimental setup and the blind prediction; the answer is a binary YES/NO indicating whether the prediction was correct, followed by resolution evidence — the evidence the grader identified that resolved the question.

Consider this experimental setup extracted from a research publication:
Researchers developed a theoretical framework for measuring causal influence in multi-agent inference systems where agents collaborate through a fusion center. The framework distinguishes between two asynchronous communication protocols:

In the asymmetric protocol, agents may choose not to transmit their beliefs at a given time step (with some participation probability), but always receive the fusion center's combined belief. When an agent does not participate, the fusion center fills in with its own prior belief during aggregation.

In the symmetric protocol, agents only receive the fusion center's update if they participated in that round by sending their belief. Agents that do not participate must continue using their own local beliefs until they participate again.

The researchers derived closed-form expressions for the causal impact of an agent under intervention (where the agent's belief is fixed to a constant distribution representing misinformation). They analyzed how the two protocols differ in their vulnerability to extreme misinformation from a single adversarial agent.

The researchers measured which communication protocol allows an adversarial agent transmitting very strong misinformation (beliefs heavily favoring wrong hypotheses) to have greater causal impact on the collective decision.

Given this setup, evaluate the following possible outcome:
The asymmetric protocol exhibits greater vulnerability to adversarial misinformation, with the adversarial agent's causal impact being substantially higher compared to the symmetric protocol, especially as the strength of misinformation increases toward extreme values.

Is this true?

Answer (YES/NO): NO